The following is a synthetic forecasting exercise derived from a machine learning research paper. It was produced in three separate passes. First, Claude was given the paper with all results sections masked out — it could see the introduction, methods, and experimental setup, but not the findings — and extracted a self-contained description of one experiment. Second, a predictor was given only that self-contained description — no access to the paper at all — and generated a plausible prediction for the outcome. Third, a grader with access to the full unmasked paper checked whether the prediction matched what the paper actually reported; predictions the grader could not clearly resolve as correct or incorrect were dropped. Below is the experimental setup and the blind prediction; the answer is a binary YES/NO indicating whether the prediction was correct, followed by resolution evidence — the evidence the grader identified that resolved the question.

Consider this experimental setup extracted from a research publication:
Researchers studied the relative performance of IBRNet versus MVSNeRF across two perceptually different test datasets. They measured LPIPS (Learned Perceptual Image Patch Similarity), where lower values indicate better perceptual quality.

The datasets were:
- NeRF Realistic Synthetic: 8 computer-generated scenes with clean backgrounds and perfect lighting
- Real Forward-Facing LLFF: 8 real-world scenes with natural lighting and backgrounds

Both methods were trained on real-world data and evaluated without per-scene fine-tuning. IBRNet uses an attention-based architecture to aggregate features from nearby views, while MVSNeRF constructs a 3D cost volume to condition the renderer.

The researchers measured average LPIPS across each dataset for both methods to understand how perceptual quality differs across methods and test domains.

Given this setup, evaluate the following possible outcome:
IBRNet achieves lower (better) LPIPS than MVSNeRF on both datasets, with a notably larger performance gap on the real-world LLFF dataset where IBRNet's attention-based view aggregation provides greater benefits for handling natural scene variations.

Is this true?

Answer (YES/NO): NO